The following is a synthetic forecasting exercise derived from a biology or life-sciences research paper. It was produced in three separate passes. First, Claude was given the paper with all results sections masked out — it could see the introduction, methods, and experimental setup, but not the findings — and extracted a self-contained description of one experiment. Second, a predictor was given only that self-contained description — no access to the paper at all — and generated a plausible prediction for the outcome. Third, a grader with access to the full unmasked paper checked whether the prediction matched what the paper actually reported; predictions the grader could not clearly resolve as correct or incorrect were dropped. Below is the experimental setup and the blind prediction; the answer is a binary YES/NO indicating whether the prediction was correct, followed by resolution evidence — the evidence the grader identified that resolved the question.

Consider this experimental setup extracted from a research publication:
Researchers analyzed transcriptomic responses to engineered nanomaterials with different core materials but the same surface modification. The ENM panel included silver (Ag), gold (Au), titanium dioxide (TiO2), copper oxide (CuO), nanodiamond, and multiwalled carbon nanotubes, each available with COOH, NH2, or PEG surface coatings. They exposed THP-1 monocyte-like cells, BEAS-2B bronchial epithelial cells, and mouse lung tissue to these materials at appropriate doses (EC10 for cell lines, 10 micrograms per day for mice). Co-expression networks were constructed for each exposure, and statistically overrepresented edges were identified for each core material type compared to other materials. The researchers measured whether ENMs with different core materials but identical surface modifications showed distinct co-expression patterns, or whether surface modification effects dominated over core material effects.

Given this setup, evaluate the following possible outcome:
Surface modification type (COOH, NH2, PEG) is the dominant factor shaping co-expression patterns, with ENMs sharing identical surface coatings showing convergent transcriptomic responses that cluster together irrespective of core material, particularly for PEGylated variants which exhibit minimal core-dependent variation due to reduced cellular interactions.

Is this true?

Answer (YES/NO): NO